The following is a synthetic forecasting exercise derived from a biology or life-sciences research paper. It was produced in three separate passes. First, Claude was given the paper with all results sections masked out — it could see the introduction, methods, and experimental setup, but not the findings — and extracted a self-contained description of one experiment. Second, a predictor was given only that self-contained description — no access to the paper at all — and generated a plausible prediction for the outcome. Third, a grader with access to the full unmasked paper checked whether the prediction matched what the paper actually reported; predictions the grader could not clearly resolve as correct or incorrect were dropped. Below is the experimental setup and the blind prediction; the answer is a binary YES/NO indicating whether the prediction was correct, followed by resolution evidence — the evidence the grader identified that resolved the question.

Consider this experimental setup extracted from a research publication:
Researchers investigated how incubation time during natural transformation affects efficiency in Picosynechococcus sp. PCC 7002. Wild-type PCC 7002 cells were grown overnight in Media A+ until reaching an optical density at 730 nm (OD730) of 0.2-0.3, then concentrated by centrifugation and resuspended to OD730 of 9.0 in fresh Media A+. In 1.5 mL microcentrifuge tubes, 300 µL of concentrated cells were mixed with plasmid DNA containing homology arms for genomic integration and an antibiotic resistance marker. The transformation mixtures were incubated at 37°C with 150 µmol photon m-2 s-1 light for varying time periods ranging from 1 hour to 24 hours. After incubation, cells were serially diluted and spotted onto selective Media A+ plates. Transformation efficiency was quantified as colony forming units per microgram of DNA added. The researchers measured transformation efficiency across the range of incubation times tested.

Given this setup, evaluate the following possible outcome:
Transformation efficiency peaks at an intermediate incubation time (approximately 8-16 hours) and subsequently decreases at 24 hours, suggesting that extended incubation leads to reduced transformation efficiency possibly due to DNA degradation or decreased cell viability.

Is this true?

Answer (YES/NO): NO